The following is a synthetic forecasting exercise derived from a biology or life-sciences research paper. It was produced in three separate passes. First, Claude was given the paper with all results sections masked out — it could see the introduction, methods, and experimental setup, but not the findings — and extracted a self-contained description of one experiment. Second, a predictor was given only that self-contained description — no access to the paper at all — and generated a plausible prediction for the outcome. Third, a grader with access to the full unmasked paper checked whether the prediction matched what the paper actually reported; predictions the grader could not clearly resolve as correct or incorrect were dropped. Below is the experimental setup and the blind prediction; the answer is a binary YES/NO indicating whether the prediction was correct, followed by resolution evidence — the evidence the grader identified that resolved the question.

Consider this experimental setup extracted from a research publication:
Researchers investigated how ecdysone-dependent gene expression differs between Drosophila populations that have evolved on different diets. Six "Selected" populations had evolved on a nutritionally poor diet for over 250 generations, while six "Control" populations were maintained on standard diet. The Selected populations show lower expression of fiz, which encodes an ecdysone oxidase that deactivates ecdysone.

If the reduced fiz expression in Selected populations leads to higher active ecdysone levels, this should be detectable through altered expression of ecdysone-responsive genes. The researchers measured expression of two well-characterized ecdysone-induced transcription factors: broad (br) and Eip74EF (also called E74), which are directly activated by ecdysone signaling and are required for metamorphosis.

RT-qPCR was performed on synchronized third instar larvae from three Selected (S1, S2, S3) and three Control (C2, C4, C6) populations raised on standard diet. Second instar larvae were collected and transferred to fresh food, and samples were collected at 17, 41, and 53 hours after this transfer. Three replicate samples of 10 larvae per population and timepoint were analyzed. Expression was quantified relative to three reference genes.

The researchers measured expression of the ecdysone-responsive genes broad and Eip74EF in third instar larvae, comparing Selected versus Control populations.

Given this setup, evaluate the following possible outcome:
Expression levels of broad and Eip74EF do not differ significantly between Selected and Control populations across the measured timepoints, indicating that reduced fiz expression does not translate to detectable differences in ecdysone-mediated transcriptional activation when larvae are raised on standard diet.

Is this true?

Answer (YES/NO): YES